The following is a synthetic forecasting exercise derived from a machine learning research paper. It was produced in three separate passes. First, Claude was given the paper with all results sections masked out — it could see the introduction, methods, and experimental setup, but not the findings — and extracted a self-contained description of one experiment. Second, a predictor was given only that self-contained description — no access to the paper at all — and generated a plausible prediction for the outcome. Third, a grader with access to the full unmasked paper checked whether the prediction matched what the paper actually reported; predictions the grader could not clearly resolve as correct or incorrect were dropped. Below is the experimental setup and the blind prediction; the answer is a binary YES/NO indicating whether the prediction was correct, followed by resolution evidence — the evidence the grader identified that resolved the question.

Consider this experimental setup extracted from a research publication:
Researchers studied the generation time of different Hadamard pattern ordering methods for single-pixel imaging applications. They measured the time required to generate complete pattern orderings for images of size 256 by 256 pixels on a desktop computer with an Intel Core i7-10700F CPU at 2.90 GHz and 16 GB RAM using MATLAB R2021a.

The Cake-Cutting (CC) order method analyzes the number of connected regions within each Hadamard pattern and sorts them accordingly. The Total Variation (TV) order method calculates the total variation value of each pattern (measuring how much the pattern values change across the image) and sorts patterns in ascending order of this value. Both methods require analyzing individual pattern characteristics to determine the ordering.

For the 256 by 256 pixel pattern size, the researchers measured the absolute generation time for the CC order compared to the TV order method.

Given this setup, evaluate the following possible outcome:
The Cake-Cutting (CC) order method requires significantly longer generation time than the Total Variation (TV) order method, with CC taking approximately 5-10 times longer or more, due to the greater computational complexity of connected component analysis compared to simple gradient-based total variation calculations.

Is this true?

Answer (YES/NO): YES